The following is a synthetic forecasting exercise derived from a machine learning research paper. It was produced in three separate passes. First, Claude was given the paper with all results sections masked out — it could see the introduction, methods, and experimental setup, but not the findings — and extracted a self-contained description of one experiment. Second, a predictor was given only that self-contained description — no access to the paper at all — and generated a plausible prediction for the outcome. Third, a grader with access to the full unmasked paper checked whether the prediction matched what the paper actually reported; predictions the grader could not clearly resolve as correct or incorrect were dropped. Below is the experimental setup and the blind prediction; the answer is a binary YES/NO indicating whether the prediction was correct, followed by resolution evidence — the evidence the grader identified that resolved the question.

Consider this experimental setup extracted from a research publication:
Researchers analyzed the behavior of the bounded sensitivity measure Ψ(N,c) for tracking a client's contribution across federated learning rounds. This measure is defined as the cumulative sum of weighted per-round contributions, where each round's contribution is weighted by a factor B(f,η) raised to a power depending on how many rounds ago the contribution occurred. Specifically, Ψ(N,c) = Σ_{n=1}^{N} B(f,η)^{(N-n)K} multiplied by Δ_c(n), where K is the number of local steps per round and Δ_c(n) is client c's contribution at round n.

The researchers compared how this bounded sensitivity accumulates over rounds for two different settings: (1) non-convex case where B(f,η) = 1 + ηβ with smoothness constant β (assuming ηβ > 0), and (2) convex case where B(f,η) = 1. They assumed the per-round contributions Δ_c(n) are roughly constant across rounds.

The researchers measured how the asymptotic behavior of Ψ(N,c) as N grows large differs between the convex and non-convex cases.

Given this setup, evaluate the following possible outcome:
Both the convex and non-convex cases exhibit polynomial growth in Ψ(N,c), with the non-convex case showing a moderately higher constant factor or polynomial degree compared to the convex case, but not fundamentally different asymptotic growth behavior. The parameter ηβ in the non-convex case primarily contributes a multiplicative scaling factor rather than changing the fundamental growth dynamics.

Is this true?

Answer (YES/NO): NO